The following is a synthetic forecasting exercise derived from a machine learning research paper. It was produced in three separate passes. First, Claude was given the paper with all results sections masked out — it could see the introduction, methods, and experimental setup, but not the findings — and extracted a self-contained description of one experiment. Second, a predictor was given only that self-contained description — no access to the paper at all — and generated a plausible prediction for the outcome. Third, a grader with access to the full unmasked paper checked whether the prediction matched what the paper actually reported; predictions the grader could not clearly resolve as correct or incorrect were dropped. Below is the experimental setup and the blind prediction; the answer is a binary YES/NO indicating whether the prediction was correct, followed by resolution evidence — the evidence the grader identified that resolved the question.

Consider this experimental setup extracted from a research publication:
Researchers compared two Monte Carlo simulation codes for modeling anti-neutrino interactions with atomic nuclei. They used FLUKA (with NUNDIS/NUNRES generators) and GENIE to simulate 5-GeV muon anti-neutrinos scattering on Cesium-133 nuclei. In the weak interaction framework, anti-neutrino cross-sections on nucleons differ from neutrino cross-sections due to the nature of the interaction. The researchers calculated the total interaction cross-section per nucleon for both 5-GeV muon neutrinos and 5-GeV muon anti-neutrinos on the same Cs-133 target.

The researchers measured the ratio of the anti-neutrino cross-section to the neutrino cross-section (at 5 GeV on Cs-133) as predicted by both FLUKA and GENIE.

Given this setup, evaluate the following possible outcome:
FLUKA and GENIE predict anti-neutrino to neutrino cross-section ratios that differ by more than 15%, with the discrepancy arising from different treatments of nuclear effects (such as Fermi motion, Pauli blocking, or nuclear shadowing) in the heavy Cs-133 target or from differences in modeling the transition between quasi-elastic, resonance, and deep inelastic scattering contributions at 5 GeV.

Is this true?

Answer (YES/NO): NO